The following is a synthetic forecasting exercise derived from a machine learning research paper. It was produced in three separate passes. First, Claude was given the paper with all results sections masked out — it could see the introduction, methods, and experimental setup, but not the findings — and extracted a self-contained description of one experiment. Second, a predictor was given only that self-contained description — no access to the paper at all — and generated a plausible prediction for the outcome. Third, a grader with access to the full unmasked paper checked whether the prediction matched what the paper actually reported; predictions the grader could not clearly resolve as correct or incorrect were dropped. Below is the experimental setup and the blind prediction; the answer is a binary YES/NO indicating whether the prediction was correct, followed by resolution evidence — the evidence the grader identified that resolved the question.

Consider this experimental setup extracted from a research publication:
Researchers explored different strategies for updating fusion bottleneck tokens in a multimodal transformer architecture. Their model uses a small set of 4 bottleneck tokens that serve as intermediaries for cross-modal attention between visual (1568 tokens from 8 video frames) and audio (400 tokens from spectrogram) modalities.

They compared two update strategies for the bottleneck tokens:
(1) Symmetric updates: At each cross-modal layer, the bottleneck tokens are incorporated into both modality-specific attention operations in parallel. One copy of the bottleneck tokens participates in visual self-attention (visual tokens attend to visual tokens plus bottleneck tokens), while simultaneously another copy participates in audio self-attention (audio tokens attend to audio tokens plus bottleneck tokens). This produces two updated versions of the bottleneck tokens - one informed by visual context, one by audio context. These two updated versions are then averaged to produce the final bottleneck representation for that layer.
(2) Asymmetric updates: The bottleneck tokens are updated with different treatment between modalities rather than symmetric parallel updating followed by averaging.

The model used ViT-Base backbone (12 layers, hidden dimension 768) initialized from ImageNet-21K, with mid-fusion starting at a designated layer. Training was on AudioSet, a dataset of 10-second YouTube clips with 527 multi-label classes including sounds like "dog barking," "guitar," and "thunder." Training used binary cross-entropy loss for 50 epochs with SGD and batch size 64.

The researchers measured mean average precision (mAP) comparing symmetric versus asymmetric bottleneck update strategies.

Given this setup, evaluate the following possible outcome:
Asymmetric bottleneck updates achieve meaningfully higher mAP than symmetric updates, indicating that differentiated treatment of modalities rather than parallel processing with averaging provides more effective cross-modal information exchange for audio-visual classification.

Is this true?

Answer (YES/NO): NO